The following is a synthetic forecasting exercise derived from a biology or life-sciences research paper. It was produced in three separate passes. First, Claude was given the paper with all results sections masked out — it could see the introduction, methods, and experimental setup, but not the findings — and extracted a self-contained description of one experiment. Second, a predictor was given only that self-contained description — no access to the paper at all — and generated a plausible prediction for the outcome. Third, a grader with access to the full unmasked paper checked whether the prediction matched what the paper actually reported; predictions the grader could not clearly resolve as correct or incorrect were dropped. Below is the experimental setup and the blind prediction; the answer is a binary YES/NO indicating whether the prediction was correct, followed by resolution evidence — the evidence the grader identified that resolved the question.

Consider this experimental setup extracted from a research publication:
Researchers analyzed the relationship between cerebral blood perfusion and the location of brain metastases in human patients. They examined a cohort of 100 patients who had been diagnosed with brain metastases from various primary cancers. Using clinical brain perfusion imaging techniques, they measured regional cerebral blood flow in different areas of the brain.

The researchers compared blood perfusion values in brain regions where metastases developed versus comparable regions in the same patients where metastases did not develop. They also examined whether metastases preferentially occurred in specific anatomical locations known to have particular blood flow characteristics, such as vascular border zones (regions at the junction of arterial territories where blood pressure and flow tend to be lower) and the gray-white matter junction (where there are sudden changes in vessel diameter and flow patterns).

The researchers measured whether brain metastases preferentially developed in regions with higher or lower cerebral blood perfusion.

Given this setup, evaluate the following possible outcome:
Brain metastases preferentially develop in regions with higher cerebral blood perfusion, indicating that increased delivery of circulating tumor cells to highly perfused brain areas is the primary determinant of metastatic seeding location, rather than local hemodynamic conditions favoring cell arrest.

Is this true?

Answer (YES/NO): NO